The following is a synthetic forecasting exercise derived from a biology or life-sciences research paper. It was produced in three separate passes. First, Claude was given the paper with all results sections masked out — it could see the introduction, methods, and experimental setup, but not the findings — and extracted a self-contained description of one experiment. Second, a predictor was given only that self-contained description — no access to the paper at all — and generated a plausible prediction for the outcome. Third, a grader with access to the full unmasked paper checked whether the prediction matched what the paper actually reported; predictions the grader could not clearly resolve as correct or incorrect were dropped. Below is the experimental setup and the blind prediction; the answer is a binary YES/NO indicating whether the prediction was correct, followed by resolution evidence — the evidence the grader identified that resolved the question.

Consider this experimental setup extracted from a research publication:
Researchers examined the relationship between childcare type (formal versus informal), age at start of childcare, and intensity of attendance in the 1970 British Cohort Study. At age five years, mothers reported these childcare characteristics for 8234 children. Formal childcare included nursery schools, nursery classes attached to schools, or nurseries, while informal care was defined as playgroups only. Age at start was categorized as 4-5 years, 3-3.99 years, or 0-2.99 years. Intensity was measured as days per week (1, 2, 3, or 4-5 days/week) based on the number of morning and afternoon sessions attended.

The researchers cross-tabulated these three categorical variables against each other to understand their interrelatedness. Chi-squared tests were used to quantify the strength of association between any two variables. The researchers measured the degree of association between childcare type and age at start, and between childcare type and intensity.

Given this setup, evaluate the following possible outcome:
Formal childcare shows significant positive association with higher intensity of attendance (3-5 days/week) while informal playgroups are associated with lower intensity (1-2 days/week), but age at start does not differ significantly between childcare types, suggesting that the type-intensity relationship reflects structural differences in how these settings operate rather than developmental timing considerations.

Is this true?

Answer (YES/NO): NO